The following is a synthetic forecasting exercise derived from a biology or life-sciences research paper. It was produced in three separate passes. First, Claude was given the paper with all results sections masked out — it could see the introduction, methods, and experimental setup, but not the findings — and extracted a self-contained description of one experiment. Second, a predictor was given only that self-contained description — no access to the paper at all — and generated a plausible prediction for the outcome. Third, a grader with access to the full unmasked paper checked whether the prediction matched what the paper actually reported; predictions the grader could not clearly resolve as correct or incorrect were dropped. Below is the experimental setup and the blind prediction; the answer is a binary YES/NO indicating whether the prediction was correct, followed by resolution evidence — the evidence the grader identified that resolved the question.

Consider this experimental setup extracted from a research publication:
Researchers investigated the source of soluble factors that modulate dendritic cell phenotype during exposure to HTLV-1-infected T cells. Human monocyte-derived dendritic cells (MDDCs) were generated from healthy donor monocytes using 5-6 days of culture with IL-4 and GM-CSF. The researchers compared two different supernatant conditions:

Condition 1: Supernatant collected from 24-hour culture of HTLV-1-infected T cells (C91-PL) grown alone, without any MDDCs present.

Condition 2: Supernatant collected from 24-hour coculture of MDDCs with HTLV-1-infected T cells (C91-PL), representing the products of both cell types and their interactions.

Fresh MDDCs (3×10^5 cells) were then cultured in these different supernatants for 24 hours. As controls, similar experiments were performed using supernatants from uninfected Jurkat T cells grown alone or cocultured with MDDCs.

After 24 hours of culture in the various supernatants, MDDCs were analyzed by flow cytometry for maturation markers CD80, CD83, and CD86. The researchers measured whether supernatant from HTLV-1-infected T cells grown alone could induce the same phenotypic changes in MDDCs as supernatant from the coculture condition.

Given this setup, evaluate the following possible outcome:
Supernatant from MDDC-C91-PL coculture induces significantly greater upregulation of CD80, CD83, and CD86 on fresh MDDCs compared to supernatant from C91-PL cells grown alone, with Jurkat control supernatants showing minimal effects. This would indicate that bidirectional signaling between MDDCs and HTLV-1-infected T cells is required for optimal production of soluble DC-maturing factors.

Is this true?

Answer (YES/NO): NO